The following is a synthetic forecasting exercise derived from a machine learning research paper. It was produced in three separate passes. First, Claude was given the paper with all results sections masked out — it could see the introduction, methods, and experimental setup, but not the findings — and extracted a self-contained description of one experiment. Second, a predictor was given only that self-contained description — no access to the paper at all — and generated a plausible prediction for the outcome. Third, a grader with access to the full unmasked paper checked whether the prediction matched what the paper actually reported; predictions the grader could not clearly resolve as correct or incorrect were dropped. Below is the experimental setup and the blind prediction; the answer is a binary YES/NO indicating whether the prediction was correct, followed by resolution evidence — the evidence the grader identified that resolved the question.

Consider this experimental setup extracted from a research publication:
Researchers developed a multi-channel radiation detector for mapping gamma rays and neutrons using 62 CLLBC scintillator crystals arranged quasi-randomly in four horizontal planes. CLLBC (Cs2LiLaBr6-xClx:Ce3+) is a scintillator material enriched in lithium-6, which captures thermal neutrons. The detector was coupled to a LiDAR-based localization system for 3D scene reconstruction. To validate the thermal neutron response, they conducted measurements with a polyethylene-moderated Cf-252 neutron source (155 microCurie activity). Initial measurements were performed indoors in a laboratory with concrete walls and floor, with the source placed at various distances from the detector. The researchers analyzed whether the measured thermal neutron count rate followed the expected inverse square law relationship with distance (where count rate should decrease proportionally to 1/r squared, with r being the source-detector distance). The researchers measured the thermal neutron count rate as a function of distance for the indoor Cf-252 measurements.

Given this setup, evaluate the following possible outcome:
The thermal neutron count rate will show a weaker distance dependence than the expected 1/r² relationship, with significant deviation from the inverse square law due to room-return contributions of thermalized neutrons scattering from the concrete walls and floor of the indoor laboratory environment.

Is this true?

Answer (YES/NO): YES